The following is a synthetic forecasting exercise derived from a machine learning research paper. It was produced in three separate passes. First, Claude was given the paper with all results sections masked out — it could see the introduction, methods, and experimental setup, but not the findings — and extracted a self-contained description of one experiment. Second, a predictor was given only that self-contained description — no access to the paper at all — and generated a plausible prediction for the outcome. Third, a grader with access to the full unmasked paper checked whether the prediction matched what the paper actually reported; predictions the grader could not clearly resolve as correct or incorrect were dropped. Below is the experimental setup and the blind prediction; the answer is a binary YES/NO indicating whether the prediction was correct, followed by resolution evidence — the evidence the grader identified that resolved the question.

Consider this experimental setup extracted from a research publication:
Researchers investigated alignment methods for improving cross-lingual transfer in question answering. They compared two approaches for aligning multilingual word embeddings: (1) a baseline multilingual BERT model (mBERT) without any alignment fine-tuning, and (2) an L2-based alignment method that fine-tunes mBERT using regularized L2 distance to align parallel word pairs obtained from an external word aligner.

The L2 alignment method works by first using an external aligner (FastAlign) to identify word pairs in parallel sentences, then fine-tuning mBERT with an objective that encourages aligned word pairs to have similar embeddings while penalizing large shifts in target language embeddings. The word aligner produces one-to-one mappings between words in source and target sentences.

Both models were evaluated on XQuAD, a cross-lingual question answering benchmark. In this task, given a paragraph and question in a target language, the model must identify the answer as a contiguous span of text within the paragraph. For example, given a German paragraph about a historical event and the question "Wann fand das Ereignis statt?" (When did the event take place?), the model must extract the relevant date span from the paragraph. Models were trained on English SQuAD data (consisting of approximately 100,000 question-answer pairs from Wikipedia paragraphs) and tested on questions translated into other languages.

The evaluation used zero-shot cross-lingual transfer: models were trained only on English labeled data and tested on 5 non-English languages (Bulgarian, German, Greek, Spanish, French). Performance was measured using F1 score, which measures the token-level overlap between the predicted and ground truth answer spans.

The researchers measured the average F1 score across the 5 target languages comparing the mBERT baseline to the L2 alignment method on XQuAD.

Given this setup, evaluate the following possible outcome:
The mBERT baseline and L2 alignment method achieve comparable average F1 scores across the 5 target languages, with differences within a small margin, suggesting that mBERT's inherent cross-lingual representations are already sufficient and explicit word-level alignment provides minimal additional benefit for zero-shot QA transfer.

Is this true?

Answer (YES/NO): NO